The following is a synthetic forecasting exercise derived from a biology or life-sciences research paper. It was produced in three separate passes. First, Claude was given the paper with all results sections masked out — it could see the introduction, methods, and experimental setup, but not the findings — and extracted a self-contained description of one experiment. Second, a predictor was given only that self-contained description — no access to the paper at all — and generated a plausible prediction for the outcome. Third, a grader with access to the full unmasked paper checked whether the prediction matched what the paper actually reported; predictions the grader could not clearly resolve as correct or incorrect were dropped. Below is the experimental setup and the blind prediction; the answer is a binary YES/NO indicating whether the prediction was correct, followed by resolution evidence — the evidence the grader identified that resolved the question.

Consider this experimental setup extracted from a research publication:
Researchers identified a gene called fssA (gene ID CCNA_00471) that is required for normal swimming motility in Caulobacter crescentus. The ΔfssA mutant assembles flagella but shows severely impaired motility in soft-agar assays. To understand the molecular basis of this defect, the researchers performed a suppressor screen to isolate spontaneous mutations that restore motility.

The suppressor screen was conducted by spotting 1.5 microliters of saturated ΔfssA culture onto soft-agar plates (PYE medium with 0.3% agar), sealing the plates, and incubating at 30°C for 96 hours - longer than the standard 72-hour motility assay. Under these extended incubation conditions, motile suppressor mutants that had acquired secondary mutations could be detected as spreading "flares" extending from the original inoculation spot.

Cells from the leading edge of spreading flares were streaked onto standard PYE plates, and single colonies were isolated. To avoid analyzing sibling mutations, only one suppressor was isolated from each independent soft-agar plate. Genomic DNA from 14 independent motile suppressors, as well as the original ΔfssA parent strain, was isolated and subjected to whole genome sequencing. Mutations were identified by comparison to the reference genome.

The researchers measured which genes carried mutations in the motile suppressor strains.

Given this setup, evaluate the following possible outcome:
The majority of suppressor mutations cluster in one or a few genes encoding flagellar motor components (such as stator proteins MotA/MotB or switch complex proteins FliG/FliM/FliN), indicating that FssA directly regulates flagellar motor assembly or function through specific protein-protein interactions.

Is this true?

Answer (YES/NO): YES